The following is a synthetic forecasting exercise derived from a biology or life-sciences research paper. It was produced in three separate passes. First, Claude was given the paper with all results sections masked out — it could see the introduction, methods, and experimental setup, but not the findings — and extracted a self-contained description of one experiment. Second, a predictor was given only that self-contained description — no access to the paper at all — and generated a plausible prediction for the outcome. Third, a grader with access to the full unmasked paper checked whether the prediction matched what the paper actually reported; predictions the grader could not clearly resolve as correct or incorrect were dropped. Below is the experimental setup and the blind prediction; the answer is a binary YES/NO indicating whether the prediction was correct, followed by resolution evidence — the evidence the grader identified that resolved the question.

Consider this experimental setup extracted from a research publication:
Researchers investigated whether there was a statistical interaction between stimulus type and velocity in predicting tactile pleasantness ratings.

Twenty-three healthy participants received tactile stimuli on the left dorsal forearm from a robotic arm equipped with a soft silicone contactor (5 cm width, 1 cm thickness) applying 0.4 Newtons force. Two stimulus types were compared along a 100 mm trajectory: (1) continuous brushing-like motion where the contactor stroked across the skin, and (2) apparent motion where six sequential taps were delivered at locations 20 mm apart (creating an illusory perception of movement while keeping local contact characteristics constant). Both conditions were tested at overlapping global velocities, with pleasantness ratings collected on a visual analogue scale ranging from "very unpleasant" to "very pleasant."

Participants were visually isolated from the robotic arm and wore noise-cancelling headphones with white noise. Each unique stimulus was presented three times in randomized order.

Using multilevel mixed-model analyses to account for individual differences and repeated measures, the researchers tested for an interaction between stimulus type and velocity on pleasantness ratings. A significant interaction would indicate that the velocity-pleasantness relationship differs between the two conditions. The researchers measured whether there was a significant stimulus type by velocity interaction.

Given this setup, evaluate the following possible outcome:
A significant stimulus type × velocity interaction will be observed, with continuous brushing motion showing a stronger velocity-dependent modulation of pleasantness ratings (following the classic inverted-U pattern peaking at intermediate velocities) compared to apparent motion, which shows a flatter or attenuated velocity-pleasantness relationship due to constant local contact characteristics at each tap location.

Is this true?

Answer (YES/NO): NO